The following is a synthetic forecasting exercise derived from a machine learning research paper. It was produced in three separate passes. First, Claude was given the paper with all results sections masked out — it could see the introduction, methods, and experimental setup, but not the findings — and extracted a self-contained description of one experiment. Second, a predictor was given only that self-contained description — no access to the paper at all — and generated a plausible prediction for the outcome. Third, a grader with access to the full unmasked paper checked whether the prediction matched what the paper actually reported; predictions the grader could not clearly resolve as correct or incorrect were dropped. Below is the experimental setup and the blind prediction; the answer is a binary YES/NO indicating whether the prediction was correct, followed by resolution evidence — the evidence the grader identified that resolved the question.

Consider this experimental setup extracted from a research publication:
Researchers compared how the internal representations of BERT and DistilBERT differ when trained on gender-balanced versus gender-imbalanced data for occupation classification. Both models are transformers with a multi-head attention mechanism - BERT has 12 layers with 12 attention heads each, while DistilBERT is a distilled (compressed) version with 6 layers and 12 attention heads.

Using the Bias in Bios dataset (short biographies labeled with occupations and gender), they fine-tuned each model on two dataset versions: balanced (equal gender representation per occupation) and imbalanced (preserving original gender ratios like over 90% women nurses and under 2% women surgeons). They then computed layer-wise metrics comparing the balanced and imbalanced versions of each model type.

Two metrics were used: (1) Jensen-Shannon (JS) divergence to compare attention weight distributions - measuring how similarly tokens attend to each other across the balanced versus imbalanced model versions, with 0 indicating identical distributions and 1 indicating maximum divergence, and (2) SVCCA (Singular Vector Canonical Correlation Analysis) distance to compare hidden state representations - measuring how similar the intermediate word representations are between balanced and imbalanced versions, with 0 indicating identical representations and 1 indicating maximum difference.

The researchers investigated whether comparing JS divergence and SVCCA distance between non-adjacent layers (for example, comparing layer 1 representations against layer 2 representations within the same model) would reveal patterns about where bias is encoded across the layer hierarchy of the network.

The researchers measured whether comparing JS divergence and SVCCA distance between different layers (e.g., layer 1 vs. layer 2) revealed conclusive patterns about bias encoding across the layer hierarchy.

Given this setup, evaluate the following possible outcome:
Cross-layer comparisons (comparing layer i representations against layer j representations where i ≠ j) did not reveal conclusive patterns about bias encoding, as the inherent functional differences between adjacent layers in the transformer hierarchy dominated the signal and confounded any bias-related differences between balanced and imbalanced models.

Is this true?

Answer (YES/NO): YES